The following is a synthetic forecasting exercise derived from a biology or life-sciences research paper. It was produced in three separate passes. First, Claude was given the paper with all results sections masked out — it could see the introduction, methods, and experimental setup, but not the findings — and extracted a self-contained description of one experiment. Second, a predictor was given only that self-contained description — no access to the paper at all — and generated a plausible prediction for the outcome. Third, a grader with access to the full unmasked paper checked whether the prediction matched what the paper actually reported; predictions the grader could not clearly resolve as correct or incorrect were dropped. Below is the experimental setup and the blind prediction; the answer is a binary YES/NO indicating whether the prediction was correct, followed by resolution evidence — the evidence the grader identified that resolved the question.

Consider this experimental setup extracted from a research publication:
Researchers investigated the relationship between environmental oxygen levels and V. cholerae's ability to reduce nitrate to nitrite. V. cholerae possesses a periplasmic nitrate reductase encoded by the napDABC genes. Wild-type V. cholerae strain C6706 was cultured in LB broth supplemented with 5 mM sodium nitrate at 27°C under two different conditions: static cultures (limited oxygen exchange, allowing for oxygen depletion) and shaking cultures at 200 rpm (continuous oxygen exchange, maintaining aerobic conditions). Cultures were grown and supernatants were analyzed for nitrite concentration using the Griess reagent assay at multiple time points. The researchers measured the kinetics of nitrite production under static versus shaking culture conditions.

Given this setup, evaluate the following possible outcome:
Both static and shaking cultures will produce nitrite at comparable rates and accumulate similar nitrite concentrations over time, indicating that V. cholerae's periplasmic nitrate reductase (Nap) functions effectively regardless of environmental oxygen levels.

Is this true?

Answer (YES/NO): NO